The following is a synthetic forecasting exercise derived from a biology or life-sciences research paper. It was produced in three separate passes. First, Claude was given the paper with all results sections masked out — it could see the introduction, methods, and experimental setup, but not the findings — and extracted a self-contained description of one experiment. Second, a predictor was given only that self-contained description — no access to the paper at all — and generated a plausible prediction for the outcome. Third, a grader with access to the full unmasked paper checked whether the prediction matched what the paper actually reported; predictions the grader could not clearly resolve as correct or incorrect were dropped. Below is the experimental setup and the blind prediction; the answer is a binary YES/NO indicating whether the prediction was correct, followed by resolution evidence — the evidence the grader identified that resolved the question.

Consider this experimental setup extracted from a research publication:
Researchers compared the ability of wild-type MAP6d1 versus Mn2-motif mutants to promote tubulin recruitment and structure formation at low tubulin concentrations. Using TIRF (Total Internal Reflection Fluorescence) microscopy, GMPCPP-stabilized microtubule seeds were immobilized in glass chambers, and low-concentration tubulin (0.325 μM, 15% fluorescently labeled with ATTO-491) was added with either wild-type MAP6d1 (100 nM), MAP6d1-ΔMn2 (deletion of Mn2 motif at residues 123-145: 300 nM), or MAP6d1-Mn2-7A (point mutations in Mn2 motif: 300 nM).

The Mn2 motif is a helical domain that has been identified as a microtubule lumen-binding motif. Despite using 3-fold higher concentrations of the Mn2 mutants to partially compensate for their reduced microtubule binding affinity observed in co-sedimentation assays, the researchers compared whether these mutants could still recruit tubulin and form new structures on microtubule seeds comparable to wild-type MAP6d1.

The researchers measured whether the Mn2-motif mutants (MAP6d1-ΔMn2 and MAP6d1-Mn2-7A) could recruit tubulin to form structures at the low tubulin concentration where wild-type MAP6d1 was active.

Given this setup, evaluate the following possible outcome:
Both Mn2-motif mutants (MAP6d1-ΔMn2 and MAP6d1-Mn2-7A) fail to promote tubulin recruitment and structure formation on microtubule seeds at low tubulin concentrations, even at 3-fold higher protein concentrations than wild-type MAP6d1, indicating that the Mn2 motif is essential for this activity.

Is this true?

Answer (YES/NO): YES